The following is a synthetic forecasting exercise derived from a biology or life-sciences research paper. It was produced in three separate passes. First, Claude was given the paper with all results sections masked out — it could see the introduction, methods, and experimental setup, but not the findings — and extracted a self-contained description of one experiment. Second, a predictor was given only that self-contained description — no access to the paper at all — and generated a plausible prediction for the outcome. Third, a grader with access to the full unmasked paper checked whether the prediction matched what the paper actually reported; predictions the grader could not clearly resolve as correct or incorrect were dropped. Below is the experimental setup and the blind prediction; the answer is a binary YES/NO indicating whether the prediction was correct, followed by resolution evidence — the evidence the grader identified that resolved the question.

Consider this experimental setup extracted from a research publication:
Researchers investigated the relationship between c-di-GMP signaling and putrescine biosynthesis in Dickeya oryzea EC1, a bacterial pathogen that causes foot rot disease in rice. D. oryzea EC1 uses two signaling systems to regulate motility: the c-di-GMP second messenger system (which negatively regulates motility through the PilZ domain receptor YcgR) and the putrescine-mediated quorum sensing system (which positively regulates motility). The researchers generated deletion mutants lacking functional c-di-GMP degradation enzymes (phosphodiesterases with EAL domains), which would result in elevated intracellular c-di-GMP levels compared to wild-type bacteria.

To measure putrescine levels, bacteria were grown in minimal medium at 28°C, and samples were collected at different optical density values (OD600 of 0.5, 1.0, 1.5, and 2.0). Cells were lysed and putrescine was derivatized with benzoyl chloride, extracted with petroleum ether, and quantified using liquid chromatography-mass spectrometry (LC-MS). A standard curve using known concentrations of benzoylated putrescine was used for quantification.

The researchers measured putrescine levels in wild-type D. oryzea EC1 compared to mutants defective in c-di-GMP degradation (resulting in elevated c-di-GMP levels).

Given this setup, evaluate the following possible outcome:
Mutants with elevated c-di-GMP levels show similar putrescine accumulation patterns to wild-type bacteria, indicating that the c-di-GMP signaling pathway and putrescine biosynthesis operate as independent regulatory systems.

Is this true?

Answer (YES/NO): NO